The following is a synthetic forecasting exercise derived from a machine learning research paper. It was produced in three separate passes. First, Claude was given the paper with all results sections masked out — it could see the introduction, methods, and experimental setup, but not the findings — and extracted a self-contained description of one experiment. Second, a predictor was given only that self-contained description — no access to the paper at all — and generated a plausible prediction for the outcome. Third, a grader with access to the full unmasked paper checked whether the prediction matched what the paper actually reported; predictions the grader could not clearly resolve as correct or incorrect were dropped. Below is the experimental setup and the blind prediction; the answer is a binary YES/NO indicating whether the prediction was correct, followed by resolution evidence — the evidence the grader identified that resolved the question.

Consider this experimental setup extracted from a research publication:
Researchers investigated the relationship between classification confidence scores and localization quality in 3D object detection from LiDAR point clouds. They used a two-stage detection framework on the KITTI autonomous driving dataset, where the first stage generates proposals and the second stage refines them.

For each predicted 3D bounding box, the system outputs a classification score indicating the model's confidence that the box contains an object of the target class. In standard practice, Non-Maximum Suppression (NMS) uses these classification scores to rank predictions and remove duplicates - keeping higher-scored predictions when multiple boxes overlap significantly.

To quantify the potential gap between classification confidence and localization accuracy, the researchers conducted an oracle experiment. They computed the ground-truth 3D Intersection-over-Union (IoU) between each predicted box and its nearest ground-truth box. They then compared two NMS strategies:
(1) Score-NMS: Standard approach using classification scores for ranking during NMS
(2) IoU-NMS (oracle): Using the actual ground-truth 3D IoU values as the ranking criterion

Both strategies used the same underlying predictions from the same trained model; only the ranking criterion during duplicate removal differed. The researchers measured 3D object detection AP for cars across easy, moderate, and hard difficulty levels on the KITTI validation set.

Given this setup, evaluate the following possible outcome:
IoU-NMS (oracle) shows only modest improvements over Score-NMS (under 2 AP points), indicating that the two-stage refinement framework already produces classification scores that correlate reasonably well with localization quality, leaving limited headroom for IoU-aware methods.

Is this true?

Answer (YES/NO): NO